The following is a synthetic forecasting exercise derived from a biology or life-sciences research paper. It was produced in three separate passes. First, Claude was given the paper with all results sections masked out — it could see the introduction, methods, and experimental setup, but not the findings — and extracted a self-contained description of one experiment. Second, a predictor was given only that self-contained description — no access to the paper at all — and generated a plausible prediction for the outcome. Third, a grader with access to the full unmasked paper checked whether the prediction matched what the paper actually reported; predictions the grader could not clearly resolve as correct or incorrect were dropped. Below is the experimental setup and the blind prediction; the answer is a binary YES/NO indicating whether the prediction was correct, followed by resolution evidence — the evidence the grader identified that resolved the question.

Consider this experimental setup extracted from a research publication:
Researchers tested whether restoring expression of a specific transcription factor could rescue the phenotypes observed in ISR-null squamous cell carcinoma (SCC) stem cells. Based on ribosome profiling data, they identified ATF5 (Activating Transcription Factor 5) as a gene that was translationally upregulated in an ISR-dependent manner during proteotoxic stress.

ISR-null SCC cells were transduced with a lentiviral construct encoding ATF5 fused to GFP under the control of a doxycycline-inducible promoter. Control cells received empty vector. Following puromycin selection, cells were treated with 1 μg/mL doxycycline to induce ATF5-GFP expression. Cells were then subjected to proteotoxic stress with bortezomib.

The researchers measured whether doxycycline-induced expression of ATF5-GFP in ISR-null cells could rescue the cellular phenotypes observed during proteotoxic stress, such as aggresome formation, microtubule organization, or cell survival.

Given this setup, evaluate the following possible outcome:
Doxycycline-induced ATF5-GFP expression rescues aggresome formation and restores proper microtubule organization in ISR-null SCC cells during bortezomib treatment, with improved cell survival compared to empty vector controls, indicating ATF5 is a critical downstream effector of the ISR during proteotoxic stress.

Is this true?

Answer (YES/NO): YES